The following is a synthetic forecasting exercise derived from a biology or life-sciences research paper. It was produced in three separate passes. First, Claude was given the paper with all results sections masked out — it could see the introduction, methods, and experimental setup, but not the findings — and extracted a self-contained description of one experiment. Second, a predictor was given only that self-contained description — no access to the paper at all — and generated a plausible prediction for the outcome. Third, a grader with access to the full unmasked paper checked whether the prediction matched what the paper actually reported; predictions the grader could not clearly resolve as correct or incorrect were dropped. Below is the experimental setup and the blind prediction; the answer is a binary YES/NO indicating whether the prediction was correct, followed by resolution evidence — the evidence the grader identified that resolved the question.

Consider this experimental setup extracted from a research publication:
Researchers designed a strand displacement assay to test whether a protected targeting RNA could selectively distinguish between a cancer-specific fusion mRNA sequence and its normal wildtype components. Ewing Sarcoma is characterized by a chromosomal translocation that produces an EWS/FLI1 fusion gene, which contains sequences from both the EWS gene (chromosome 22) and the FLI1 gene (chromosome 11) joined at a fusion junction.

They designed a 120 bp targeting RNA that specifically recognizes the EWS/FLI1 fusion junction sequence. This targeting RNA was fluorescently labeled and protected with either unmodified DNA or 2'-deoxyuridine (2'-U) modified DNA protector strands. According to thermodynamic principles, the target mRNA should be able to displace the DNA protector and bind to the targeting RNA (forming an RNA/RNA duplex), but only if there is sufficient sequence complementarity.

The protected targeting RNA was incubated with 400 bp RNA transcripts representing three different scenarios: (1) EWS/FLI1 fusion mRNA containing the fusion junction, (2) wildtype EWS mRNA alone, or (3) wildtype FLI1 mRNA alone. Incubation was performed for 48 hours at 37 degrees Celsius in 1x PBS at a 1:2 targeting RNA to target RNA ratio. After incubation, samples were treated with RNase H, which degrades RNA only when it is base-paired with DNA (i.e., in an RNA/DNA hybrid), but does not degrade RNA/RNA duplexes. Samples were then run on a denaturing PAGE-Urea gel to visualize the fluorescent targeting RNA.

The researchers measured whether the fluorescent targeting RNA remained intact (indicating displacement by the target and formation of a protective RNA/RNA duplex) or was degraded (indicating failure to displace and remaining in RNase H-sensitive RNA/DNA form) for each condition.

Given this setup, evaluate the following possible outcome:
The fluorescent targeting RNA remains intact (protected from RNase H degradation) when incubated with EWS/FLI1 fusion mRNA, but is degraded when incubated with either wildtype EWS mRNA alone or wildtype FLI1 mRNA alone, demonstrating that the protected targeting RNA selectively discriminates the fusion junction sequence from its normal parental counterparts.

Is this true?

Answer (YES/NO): YES